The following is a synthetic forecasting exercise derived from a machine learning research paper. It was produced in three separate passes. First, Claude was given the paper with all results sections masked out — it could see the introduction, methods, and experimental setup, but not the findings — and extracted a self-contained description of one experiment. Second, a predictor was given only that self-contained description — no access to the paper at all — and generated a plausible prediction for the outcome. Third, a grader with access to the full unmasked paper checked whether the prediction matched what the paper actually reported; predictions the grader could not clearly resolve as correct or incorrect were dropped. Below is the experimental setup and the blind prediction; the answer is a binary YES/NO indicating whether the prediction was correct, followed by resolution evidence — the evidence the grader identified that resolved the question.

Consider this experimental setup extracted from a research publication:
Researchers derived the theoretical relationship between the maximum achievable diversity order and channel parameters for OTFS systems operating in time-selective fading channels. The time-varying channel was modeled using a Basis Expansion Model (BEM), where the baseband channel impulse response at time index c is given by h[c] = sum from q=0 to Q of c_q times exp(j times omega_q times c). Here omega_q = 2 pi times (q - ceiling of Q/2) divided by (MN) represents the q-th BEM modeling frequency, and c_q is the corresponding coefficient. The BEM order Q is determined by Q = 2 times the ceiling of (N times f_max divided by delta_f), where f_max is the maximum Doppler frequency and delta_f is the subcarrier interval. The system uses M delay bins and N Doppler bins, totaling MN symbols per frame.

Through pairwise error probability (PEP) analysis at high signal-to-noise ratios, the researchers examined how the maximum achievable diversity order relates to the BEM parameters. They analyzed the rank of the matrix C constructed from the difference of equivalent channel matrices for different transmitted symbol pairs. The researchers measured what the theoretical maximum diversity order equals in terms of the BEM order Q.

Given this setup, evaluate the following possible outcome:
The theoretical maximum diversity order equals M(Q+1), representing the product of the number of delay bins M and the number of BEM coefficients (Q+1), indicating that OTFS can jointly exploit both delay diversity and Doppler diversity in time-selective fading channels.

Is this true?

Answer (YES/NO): NO